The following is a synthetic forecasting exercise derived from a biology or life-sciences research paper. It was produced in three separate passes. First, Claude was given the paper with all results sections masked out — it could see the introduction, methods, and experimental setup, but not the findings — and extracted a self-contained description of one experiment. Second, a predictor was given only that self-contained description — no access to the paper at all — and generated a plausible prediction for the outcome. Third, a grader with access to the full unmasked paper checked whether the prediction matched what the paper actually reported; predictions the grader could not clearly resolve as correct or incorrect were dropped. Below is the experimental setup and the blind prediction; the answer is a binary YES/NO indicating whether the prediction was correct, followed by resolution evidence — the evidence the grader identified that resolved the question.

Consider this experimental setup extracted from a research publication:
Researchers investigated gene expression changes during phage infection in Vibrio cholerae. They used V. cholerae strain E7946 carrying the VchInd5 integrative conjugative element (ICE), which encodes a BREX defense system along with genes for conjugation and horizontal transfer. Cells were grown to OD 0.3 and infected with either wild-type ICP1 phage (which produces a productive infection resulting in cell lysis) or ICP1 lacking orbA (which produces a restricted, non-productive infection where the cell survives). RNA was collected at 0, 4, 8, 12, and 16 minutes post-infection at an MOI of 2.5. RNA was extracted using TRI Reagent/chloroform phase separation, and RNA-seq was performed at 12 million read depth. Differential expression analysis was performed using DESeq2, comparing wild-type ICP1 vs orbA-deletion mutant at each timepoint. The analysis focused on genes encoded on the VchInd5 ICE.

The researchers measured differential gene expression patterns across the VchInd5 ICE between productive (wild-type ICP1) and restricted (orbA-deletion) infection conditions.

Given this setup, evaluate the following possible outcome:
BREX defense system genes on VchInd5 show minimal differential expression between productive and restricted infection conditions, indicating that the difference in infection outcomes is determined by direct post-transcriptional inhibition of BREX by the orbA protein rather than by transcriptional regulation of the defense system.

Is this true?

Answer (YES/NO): NO